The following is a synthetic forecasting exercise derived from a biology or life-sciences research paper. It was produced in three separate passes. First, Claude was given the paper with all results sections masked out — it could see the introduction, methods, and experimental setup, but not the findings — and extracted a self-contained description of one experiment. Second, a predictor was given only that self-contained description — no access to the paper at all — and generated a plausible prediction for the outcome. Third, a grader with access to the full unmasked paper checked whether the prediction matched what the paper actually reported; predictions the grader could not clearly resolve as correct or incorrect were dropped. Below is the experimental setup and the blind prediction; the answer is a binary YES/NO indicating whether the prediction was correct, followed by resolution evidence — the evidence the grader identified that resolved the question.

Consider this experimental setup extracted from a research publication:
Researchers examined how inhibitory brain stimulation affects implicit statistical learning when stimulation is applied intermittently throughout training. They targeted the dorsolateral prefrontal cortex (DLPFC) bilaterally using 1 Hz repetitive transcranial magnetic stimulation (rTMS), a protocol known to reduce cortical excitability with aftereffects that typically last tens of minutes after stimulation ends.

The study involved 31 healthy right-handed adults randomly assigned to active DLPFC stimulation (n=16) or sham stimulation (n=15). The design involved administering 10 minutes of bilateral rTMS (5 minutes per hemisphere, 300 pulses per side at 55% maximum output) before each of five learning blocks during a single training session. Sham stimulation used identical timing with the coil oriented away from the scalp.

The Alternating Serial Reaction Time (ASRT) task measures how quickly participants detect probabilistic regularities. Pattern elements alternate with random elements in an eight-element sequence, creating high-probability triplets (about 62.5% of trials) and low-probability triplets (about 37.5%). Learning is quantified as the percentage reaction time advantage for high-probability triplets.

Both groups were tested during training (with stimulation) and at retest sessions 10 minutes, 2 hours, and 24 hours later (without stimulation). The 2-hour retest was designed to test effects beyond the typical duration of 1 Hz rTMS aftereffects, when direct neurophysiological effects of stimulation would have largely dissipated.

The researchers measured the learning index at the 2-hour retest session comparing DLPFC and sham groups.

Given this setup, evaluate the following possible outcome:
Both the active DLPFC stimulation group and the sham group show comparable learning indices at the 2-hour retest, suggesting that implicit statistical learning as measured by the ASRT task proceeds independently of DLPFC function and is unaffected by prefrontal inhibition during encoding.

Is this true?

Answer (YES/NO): NO